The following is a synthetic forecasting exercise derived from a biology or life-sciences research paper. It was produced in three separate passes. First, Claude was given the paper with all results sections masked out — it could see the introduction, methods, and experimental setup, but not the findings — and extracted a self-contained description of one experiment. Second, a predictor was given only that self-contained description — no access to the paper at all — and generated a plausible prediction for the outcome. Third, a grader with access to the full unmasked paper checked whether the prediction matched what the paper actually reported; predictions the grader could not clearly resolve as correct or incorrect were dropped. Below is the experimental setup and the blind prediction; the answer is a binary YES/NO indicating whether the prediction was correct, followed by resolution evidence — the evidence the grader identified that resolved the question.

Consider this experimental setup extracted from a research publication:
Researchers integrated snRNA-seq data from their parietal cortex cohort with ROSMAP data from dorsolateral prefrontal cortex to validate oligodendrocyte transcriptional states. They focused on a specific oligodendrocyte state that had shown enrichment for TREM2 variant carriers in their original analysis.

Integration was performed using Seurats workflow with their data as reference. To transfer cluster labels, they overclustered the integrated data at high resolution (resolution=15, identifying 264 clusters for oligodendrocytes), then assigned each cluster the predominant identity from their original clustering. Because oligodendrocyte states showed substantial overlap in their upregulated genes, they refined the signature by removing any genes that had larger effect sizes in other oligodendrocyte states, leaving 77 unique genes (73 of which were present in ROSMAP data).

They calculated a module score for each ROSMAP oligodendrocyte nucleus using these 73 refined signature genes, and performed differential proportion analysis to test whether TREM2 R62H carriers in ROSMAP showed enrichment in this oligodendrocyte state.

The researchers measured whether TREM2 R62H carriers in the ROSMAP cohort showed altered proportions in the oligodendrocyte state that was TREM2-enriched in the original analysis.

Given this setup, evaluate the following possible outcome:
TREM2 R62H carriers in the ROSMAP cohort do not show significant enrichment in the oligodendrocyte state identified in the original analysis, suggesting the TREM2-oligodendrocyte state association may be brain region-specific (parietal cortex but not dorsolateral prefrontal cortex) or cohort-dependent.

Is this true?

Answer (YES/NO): NO